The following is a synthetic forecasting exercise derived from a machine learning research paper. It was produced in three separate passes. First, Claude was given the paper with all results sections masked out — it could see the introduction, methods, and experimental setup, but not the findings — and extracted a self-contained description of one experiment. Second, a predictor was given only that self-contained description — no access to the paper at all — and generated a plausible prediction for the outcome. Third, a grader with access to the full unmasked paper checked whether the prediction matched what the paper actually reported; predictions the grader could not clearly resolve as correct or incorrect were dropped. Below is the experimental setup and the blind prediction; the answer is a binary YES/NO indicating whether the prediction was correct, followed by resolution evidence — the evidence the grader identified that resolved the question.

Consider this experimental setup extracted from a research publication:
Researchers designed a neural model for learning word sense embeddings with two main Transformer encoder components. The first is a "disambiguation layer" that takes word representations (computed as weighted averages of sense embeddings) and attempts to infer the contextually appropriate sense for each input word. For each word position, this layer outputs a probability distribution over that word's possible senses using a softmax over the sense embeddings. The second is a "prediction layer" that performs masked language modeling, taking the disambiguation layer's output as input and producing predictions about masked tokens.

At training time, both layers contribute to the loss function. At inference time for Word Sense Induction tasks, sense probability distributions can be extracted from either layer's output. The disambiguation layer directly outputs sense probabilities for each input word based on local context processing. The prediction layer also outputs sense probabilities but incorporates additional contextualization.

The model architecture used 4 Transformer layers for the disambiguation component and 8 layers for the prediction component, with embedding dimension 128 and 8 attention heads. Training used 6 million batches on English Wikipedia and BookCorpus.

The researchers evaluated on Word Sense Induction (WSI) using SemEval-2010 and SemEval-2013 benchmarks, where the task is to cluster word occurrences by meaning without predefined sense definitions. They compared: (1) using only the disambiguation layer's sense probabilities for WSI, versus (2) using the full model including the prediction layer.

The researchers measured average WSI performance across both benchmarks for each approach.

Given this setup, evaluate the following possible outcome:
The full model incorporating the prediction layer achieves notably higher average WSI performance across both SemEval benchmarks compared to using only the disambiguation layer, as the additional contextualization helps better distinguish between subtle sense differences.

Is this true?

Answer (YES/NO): YES